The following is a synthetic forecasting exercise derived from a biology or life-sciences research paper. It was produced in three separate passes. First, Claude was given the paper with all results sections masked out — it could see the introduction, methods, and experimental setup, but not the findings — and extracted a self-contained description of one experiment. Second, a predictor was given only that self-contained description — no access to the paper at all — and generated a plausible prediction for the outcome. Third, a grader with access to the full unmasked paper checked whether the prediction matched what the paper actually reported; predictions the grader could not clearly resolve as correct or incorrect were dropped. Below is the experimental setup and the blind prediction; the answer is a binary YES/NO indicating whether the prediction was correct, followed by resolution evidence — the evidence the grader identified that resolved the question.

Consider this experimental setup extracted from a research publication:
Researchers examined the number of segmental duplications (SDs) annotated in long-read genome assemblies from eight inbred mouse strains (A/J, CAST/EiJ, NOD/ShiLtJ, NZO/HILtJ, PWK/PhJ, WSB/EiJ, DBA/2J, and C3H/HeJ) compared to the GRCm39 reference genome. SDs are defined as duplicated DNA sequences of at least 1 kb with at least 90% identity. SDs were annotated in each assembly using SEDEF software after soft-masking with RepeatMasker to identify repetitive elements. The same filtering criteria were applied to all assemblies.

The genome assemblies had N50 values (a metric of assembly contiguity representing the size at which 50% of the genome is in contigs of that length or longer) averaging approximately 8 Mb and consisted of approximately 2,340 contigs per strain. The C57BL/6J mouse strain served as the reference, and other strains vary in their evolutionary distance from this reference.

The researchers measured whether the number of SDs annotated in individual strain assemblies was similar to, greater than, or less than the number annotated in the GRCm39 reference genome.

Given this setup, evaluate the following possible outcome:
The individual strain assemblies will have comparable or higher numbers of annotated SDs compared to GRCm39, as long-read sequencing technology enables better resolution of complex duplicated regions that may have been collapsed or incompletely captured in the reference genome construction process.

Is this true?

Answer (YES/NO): NO